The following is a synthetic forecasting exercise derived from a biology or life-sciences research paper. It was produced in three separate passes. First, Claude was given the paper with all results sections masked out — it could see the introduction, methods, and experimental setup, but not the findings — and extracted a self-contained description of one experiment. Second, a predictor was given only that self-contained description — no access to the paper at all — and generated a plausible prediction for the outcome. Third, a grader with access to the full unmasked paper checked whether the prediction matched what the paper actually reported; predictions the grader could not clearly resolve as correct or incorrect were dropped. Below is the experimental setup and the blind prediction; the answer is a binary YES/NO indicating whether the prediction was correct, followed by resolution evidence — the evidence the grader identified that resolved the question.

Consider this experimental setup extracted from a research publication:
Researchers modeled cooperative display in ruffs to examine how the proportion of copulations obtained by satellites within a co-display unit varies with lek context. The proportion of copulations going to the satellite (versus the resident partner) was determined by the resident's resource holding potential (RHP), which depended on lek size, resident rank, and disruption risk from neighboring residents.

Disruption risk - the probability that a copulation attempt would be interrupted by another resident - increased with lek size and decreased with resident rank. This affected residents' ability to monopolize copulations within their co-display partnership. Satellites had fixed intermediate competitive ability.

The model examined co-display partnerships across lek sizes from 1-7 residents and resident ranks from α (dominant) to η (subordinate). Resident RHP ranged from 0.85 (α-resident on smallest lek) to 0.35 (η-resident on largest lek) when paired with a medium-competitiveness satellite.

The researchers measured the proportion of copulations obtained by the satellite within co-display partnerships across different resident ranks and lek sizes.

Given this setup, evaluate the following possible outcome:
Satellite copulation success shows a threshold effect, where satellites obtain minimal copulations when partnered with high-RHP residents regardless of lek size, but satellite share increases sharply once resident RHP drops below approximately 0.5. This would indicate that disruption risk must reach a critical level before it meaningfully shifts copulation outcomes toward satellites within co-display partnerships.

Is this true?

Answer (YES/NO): NO